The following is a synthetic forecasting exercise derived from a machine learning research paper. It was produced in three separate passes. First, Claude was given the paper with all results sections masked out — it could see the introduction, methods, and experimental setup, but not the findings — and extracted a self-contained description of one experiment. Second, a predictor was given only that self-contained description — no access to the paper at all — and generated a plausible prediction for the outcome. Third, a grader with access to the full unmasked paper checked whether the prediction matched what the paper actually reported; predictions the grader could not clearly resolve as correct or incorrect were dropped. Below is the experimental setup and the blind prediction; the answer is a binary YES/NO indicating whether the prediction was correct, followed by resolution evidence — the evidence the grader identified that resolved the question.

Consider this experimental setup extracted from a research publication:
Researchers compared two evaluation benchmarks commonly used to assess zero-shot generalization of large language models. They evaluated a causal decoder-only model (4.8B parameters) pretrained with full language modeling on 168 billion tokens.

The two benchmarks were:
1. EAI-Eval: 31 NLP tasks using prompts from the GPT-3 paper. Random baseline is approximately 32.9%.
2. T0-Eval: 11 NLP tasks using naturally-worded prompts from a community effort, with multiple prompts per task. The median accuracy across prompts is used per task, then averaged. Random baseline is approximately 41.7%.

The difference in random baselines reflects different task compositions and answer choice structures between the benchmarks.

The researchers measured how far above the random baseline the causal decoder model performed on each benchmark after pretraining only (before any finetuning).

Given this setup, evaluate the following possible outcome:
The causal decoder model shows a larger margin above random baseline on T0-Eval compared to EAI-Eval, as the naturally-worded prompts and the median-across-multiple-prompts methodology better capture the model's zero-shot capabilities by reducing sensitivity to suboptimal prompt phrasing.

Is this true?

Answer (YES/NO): NO